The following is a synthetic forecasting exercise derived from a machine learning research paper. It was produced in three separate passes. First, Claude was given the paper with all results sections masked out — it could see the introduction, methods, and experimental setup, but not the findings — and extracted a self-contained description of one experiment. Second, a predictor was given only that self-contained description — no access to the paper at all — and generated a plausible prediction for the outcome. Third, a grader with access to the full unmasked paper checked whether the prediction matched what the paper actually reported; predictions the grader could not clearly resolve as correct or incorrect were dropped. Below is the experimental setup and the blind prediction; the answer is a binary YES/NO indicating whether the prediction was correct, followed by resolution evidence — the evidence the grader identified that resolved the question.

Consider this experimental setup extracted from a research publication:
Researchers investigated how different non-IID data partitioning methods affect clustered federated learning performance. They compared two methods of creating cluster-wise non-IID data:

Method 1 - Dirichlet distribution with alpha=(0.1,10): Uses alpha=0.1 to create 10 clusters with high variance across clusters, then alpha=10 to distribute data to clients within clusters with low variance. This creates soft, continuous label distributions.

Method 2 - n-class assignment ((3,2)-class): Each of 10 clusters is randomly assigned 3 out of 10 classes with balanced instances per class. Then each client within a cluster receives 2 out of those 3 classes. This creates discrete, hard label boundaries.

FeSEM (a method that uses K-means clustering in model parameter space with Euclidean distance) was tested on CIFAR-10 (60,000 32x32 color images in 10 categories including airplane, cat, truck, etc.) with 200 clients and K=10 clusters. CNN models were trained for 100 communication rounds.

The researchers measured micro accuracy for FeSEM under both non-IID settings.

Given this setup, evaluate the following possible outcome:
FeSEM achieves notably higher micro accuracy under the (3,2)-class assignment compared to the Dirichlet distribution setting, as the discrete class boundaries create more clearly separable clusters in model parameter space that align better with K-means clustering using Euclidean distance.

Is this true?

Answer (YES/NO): YES